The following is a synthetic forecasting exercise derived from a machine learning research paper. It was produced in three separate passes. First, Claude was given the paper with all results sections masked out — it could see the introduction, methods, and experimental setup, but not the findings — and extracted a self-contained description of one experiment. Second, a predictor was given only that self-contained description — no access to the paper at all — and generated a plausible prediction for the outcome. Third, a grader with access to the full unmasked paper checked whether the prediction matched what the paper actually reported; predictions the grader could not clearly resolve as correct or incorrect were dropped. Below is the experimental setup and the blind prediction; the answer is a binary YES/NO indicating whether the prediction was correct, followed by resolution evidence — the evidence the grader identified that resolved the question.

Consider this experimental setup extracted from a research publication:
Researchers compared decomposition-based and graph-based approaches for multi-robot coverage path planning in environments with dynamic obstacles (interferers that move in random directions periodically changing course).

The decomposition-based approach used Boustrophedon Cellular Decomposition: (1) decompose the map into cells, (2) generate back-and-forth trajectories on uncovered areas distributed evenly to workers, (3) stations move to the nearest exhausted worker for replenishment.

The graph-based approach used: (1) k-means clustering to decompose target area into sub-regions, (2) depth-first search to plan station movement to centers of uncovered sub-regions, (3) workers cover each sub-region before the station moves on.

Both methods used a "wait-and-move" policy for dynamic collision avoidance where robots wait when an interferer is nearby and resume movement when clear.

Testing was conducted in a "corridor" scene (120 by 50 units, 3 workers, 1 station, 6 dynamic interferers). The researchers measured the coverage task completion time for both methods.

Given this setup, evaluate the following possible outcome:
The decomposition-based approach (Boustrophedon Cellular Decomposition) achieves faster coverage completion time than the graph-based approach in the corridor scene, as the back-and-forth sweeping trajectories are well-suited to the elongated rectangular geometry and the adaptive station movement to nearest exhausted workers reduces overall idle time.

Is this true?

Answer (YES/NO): NO